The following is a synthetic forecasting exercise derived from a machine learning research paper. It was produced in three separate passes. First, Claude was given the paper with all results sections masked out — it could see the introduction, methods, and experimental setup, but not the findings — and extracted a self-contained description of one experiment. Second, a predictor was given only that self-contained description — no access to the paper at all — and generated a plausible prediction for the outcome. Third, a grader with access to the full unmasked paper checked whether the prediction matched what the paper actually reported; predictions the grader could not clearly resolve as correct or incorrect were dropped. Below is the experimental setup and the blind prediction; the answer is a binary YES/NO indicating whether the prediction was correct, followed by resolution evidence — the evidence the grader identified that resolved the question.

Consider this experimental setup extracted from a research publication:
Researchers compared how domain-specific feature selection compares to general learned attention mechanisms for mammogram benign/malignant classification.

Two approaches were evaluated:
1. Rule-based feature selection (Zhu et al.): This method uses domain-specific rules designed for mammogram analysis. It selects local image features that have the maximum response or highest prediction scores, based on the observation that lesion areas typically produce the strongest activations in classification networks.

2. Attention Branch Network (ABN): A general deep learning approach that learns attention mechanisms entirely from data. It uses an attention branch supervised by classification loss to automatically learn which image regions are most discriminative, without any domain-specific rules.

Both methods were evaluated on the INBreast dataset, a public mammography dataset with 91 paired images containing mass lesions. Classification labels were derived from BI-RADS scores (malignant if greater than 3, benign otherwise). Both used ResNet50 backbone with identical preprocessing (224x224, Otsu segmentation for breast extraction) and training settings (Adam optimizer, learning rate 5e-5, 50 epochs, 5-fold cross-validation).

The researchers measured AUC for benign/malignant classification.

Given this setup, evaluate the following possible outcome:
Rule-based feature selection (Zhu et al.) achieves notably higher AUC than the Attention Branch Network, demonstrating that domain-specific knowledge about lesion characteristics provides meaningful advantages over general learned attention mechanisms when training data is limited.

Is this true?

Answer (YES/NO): NO